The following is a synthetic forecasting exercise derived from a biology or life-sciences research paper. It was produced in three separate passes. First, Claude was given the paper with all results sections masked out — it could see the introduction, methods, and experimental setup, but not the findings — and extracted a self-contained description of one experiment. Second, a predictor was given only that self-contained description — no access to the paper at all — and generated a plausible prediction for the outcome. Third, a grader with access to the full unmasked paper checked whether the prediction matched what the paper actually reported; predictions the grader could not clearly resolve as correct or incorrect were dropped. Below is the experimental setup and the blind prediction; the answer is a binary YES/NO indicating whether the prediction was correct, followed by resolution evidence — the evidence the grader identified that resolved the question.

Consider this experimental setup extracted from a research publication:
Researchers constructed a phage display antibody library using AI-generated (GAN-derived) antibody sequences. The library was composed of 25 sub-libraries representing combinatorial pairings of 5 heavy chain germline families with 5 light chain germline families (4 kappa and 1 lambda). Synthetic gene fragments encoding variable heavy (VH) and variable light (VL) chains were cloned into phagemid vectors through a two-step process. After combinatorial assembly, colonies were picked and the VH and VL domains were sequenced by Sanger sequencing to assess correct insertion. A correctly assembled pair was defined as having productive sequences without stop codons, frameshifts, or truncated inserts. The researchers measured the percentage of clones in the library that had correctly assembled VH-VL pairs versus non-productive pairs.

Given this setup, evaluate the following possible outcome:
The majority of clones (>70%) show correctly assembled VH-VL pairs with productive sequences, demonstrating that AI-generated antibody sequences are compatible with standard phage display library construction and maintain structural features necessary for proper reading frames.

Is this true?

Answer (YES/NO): NO